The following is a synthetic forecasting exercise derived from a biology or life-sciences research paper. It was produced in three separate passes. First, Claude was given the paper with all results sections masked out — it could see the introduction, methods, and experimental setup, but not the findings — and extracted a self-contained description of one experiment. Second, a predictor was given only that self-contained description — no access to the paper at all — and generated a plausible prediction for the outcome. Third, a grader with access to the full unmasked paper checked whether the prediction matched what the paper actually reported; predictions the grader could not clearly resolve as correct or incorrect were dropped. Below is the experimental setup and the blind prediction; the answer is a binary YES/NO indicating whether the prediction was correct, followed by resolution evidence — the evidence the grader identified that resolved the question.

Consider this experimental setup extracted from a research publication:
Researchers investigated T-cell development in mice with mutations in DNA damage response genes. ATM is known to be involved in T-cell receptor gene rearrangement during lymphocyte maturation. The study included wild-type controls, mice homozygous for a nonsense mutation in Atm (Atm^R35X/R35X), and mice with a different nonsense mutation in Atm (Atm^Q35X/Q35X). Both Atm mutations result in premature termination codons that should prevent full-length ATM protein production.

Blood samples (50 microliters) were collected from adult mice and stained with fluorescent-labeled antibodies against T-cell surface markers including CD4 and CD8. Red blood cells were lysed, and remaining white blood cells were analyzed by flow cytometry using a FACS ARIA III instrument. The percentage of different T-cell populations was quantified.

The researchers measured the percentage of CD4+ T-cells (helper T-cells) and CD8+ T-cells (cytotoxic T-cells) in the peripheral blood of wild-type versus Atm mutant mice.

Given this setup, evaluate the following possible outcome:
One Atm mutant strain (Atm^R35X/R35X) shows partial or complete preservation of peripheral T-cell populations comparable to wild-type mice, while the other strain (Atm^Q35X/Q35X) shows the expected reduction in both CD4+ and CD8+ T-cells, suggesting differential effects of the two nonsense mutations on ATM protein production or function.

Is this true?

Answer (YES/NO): NO